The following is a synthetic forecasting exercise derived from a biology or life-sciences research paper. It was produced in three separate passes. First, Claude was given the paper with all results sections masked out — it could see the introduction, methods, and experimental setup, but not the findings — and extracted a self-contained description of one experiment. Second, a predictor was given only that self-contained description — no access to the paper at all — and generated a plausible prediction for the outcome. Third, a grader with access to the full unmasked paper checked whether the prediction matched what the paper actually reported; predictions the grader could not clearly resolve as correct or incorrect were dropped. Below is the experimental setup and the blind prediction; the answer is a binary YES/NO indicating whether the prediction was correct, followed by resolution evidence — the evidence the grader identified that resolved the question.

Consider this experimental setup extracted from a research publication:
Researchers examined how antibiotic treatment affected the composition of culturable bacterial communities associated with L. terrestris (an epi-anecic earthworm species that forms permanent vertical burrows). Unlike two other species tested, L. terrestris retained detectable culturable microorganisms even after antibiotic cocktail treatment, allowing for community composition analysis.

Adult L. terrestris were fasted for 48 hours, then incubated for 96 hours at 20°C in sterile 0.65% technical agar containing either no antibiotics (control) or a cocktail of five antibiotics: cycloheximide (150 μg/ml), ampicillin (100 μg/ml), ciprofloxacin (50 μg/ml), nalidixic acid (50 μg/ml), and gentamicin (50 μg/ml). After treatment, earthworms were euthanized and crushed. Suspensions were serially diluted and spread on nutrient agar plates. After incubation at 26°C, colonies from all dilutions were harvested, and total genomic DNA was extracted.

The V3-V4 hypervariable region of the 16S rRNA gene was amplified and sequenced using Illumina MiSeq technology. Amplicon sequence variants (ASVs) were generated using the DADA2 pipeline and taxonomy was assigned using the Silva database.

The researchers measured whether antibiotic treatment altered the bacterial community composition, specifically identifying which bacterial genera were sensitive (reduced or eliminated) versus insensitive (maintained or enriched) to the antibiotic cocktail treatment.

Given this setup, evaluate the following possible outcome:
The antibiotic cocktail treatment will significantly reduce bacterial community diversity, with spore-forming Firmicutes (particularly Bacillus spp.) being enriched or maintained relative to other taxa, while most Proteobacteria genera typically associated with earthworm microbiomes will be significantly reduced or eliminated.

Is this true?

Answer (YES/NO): NO